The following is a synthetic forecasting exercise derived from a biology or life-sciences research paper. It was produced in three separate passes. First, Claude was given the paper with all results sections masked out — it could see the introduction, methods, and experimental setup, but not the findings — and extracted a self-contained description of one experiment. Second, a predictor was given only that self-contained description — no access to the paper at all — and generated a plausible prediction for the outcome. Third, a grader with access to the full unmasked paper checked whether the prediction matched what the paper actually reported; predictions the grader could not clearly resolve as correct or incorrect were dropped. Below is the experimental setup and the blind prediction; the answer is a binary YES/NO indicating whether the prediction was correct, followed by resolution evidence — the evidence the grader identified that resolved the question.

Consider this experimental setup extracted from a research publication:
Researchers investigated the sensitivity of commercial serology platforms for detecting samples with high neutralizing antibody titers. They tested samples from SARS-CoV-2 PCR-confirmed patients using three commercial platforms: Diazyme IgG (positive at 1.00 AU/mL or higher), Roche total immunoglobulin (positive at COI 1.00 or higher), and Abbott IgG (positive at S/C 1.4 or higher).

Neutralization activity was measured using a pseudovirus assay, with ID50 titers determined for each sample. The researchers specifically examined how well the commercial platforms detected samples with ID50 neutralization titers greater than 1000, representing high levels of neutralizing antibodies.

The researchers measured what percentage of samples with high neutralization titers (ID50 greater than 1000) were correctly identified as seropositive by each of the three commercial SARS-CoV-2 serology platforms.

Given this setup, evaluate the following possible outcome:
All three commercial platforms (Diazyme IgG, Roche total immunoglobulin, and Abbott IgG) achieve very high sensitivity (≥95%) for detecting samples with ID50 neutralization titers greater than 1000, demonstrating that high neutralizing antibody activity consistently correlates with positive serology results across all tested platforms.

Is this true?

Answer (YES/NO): YES